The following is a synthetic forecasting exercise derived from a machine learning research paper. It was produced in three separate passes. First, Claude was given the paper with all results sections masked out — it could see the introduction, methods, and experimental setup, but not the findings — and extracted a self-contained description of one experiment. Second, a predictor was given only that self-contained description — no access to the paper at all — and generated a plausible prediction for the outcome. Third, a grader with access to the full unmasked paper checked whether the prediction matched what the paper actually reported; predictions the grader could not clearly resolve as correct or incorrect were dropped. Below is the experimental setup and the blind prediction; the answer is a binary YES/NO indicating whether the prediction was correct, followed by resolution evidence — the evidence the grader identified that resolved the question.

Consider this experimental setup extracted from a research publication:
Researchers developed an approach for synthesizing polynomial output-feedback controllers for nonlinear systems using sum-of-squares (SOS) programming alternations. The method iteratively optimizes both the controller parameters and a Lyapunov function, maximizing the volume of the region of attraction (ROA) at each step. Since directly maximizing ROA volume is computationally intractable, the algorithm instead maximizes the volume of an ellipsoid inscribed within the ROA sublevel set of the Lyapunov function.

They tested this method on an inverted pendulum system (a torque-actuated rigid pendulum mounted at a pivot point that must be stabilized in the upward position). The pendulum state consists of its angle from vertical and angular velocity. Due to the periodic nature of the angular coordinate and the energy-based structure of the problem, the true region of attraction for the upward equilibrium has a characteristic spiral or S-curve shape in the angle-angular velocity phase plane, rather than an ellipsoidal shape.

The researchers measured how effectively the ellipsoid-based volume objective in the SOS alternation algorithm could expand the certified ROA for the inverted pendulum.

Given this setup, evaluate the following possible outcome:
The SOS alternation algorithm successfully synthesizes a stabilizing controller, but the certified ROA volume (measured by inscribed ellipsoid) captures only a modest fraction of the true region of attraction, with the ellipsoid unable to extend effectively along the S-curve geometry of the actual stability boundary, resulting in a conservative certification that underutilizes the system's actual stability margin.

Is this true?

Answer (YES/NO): YES